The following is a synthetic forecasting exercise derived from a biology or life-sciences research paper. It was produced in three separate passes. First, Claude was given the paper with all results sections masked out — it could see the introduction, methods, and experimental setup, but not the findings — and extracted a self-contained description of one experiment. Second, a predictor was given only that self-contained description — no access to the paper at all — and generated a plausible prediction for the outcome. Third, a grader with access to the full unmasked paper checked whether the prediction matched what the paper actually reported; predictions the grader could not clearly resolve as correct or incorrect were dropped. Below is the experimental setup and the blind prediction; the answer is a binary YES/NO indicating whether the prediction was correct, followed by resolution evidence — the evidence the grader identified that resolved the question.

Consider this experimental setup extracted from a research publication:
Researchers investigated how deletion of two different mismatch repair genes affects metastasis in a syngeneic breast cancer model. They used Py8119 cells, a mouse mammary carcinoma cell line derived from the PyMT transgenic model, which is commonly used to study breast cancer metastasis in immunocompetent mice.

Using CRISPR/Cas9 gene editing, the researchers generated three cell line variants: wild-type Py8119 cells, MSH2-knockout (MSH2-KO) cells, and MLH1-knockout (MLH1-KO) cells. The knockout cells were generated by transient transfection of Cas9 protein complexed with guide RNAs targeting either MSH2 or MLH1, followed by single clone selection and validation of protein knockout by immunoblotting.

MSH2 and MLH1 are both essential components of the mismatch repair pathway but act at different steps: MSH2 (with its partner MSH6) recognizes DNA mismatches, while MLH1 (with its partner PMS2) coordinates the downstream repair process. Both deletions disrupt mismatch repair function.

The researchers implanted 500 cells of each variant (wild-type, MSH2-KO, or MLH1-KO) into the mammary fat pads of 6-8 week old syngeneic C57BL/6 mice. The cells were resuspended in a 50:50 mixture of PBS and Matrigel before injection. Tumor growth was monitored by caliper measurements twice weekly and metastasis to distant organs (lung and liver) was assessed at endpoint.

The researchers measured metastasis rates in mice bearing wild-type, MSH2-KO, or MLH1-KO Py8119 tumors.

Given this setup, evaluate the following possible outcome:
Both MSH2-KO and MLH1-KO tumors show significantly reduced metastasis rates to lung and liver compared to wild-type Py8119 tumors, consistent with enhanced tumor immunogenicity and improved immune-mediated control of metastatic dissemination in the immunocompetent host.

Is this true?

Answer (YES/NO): NO